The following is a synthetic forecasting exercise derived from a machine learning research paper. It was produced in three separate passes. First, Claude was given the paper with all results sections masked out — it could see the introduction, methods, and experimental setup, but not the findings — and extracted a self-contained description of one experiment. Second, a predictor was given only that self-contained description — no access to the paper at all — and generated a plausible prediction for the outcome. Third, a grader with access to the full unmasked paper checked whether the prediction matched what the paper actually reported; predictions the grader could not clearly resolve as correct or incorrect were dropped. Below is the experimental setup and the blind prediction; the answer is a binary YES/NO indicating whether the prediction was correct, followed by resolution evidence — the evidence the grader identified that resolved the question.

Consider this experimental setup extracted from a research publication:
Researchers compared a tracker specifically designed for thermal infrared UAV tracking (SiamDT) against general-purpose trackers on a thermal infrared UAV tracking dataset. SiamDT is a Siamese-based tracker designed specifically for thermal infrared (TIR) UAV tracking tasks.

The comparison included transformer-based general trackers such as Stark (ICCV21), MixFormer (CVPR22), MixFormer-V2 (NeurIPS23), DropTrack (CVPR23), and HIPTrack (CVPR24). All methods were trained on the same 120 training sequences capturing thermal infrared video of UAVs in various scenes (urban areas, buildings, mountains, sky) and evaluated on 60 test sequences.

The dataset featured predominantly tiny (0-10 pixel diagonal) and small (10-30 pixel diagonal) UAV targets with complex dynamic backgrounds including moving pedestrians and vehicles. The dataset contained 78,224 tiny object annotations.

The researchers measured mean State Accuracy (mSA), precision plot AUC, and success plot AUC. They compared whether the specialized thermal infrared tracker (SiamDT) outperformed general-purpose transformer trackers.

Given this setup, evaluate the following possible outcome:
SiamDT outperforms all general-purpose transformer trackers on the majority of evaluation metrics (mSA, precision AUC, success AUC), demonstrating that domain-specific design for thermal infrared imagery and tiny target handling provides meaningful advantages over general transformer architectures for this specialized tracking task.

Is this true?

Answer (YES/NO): YES